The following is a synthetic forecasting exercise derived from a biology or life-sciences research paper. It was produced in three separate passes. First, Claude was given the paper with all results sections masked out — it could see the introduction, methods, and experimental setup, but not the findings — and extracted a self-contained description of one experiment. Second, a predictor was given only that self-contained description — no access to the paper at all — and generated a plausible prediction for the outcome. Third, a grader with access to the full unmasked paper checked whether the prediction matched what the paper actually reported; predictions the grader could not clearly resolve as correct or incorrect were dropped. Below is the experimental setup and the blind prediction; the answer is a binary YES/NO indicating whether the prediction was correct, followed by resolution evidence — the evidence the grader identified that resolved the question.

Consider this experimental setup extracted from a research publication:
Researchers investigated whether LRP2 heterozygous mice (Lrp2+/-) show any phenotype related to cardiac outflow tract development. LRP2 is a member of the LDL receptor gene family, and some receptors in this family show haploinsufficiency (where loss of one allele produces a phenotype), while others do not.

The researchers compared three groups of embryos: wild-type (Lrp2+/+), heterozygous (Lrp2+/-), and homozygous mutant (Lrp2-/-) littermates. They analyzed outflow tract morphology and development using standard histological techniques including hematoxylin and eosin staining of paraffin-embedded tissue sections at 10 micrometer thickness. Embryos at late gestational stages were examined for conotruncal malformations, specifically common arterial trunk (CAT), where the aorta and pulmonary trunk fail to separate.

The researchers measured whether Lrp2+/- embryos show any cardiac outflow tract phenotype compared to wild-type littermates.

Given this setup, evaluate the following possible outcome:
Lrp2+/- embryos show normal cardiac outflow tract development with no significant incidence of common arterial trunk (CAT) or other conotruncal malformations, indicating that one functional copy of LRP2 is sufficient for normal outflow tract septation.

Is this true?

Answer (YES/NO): YES